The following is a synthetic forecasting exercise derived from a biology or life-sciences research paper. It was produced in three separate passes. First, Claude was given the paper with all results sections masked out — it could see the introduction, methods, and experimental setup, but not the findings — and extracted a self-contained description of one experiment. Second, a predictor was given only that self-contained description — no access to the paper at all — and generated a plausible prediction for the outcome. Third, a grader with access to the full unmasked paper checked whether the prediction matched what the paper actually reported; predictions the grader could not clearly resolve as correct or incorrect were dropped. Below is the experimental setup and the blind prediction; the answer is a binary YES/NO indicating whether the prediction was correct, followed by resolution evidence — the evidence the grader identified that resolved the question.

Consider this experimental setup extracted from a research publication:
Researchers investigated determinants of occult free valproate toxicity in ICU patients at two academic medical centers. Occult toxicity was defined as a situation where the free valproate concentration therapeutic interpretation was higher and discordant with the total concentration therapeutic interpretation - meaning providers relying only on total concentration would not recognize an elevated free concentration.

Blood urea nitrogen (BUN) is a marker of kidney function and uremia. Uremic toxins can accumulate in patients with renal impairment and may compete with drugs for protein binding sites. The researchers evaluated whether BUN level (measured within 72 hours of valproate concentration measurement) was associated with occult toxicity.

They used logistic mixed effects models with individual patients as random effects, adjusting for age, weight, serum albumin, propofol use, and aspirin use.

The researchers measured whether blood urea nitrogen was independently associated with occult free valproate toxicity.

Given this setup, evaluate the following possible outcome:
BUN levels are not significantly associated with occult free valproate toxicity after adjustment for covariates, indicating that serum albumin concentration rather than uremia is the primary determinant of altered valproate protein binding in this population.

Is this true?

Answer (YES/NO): NO